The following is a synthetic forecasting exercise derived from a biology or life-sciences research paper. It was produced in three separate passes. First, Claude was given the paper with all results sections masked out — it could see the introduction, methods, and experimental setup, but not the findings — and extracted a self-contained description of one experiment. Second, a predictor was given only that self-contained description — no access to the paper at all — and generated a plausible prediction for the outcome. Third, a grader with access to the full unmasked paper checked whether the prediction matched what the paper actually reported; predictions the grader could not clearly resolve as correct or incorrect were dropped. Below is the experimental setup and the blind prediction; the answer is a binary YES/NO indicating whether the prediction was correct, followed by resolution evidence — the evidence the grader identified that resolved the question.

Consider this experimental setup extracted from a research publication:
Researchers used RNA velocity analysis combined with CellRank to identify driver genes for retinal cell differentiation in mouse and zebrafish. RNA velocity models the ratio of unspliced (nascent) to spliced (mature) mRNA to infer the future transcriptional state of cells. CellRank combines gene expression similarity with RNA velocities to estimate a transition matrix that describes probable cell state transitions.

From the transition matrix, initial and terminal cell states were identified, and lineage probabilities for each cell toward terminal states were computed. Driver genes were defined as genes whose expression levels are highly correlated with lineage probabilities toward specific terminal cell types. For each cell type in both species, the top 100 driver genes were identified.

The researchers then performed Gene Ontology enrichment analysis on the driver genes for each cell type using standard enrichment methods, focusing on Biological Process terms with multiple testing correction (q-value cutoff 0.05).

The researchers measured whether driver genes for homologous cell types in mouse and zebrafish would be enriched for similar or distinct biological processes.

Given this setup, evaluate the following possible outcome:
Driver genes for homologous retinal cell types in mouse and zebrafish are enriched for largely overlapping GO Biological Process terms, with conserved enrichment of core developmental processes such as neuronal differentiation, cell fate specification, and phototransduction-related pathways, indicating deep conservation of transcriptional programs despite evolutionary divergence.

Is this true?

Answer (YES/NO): YES